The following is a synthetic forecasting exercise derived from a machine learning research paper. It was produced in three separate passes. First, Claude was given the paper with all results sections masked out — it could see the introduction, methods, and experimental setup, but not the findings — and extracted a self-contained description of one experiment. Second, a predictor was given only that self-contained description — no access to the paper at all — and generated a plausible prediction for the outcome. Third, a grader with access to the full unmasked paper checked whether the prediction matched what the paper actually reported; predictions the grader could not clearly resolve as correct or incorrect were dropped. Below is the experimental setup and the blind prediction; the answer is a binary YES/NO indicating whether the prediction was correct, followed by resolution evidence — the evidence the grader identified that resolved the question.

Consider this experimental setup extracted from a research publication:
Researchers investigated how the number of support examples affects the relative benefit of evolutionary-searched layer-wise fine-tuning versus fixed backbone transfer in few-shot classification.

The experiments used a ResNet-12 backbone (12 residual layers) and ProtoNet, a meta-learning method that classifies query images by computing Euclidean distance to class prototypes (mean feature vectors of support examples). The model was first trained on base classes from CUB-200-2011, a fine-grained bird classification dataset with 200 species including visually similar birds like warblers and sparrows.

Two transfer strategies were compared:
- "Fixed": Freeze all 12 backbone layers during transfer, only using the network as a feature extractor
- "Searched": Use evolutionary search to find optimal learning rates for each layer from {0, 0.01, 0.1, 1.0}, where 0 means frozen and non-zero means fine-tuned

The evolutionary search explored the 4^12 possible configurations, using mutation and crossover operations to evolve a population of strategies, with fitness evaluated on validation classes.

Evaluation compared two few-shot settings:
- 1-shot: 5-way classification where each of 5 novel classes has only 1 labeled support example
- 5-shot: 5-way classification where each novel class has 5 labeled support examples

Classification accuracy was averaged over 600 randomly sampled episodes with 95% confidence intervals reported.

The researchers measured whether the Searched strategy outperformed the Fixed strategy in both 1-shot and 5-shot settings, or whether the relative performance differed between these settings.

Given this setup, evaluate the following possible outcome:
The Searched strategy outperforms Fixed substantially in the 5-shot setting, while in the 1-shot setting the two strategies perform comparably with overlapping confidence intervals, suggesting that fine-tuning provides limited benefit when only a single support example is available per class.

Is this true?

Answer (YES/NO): YES